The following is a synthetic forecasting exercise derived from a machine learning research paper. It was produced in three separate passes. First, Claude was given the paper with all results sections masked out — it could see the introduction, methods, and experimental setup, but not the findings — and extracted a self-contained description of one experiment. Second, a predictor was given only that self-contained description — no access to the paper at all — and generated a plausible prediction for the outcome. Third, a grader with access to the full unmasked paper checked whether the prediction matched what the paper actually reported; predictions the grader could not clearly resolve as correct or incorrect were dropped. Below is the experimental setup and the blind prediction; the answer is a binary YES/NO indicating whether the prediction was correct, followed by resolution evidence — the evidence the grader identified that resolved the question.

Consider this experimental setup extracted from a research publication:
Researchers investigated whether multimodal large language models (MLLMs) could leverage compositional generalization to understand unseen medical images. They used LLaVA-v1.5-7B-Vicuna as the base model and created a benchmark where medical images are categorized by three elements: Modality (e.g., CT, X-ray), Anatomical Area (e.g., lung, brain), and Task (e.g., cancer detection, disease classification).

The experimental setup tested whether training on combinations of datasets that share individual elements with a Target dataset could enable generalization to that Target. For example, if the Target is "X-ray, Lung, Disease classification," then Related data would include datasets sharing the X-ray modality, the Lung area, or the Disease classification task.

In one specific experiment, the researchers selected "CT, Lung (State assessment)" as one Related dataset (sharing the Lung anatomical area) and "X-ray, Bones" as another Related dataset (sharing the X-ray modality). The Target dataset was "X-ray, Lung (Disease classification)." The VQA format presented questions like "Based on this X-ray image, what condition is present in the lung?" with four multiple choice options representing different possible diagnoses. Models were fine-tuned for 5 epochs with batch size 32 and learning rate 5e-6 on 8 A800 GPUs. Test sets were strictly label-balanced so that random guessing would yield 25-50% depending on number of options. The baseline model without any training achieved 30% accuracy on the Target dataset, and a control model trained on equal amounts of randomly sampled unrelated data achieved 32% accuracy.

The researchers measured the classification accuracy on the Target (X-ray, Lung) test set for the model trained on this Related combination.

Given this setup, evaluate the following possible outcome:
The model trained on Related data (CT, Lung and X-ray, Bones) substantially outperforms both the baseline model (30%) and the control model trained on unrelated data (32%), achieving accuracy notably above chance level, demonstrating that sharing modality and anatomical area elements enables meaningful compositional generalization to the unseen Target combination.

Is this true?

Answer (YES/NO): NO